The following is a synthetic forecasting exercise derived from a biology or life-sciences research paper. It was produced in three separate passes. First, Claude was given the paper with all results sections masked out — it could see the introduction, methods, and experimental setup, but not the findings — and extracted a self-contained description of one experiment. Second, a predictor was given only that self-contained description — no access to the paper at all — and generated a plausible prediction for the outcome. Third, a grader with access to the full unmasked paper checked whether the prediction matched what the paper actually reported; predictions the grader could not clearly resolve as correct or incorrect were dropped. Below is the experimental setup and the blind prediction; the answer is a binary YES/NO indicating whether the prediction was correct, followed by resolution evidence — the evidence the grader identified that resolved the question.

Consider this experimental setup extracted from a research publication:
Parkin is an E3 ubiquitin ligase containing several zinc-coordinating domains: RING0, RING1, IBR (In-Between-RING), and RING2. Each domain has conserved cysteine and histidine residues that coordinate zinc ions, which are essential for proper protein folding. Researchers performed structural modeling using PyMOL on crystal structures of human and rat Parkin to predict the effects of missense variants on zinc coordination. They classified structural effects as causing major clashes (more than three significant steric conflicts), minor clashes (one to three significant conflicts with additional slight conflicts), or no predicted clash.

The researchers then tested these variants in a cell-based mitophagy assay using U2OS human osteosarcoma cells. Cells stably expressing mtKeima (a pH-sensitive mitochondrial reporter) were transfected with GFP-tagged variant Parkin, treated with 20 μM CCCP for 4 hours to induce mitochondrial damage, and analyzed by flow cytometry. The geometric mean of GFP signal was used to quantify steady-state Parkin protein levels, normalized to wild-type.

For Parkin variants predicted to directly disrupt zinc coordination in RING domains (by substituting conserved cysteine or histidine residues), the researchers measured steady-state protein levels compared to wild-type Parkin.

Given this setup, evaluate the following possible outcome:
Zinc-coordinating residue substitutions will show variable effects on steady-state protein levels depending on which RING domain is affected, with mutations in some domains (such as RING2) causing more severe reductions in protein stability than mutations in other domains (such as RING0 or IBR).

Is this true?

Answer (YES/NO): NO